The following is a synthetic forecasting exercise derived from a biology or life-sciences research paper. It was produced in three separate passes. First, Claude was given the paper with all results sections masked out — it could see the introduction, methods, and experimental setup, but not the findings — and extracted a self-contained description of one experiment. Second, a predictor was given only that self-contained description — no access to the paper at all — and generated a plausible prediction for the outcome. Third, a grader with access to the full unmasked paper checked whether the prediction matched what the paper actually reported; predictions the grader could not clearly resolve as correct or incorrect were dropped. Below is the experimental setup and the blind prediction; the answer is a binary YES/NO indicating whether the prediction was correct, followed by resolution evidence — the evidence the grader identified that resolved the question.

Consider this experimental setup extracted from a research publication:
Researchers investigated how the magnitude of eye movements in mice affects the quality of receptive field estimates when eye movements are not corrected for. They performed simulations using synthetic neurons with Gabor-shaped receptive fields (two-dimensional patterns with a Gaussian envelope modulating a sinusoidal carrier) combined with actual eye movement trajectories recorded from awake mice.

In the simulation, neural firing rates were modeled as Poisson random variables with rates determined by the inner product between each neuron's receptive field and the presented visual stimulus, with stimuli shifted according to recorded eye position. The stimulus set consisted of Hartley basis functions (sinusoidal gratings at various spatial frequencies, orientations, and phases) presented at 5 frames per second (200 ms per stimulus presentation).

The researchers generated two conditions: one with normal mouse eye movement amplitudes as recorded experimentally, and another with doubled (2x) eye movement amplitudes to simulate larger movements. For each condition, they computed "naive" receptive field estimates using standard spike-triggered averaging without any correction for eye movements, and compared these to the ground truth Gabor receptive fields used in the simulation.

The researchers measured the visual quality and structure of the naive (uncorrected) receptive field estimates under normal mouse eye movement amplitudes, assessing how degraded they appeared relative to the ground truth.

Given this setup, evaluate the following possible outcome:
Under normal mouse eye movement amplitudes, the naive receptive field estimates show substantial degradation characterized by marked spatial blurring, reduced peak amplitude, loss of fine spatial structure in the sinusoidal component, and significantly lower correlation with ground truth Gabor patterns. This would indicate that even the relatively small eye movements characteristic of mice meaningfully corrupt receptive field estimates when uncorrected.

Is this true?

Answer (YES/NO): NO